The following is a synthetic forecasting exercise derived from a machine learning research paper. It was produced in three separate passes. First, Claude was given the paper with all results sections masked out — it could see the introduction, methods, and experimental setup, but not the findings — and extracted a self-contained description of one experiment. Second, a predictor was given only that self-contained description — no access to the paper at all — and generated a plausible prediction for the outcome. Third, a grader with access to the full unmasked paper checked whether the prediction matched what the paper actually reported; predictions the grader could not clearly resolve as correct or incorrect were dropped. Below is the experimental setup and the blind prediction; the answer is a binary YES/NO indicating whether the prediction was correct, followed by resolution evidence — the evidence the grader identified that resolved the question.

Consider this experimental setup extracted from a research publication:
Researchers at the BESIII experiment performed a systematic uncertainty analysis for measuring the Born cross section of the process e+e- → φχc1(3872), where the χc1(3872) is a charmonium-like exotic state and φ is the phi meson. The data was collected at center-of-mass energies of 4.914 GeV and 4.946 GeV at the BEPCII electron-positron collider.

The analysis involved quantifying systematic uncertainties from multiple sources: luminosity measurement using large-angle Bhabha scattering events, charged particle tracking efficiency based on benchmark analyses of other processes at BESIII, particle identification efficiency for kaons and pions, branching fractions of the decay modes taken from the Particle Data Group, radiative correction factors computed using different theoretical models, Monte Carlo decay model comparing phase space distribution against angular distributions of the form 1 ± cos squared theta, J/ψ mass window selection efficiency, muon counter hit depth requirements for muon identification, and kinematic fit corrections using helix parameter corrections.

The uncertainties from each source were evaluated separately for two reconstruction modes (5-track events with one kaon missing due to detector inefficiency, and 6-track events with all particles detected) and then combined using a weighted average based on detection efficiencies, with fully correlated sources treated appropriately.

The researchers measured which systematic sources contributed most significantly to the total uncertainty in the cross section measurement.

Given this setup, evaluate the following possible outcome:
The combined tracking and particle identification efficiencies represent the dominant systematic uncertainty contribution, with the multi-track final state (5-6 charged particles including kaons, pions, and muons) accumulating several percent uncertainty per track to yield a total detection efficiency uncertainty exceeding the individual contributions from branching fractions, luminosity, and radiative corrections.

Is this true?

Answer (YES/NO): NO